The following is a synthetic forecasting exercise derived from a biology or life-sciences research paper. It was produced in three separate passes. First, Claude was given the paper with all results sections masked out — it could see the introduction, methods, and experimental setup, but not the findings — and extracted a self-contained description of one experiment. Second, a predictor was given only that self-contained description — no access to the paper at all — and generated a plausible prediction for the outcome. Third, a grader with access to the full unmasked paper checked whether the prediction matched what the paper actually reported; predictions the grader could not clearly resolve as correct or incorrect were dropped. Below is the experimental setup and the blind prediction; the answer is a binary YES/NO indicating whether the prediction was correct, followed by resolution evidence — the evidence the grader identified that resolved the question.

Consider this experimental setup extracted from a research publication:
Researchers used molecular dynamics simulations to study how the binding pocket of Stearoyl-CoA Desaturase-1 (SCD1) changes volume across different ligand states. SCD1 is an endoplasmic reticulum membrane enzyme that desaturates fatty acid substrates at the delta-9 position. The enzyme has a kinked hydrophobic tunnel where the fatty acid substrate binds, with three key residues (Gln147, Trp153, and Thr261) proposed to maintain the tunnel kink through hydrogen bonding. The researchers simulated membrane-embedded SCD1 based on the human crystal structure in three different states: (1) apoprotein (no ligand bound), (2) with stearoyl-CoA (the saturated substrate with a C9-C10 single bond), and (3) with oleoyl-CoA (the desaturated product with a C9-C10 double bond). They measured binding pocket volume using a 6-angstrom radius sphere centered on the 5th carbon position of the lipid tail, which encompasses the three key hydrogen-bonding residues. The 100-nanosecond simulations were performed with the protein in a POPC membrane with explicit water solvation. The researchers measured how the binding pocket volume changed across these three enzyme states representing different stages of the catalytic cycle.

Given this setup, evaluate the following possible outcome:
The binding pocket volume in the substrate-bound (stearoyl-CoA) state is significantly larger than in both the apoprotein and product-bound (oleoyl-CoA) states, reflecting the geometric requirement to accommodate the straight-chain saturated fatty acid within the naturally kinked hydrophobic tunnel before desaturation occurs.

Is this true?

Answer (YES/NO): NO